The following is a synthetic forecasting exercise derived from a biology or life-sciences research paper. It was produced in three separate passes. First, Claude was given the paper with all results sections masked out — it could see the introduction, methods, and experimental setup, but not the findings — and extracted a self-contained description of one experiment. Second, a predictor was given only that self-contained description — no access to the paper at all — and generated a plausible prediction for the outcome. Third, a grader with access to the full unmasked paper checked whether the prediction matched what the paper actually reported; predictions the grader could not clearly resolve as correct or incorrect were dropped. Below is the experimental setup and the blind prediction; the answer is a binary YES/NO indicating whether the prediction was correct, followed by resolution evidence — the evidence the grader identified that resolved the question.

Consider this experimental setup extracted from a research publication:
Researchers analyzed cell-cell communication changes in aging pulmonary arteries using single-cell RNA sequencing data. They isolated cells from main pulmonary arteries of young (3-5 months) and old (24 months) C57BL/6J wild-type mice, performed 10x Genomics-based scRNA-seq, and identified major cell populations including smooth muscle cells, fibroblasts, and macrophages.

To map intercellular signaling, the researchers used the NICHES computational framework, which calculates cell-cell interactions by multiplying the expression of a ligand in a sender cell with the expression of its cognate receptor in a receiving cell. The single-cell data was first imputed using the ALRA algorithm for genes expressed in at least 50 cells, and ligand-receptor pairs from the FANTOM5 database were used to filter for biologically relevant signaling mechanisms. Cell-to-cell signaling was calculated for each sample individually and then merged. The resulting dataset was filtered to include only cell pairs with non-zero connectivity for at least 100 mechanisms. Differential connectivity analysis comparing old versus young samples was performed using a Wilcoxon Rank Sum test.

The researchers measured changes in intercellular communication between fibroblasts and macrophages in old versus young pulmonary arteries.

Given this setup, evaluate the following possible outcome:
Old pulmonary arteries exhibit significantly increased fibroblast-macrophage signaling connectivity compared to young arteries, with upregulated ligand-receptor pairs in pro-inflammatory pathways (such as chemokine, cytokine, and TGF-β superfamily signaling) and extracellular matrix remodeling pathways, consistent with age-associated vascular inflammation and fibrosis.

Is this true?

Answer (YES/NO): YES